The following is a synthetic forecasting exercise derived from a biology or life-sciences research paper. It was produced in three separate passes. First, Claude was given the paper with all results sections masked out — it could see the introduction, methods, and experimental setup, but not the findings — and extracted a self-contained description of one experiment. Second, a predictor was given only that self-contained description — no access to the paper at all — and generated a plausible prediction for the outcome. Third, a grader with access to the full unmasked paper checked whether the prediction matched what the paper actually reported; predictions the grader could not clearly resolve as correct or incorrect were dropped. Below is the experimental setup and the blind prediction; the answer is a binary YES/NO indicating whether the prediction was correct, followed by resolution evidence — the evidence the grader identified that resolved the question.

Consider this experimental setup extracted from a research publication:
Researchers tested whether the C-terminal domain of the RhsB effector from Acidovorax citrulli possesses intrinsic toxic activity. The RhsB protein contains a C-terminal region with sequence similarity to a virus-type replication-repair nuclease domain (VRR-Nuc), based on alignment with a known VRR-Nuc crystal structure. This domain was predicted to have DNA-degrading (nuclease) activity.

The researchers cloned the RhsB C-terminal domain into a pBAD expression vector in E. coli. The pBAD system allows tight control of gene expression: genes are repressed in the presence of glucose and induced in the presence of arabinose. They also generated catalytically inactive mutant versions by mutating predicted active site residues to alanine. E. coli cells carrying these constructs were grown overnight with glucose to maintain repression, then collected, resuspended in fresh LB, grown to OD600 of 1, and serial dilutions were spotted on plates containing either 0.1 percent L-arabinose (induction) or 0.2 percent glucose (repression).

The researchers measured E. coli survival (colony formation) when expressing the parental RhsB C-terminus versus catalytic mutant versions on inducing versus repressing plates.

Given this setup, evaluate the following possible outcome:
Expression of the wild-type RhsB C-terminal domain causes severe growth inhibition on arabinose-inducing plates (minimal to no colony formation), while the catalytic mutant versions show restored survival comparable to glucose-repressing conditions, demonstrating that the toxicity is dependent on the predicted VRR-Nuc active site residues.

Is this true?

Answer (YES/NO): NO